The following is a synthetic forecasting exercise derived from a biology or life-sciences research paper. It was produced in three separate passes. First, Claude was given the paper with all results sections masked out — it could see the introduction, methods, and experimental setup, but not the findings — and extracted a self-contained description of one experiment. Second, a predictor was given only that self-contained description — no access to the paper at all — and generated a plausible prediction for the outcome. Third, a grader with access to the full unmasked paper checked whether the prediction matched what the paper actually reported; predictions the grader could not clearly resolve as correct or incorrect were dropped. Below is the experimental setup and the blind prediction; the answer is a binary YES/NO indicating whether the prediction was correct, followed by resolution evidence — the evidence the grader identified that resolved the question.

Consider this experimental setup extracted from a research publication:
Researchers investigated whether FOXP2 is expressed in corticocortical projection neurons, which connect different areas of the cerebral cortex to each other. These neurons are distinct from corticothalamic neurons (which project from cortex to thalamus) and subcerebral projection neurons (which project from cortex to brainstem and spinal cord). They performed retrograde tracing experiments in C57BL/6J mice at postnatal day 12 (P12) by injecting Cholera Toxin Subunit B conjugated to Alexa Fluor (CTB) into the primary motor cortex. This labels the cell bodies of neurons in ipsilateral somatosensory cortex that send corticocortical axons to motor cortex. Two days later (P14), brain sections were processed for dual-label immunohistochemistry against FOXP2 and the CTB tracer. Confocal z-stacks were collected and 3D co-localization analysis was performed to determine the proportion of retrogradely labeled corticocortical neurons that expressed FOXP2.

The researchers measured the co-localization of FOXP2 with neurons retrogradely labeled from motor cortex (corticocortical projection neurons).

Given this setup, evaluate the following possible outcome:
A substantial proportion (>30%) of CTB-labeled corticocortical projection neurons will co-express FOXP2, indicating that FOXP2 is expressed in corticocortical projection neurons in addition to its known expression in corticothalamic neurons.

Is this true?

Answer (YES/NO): NO